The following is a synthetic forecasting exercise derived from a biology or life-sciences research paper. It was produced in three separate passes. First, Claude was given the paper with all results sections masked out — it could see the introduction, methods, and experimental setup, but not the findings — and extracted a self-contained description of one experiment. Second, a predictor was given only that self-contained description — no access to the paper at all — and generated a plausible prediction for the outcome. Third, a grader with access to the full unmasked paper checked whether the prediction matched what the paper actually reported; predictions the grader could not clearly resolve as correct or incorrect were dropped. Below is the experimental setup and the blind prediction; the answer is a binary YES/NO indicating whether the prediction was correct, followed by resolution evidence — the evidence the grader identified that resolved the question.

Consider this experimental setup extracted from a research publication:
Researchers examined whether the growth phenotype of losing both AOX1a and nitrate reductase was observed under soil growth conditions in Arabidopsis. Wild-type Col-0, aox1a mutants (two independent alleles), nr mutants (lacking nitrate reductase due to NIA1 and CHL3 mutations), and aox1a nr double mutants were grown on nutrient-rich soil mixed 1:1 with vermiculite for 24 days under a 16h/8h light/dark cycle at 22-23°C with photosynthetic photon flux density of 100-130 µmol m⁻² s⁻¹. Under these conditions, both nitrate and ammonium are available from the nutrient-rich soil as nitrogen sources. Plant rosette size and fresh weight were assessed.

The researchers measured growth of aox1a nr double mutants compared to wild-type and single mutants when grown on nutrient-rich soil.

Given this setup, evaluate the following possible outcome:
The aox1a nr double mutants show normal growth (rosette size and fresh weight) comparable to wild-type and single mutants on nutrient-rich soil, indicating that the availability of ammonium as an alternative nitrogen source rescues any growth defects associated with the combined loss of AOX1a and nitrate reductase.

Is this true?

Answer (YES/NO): NO